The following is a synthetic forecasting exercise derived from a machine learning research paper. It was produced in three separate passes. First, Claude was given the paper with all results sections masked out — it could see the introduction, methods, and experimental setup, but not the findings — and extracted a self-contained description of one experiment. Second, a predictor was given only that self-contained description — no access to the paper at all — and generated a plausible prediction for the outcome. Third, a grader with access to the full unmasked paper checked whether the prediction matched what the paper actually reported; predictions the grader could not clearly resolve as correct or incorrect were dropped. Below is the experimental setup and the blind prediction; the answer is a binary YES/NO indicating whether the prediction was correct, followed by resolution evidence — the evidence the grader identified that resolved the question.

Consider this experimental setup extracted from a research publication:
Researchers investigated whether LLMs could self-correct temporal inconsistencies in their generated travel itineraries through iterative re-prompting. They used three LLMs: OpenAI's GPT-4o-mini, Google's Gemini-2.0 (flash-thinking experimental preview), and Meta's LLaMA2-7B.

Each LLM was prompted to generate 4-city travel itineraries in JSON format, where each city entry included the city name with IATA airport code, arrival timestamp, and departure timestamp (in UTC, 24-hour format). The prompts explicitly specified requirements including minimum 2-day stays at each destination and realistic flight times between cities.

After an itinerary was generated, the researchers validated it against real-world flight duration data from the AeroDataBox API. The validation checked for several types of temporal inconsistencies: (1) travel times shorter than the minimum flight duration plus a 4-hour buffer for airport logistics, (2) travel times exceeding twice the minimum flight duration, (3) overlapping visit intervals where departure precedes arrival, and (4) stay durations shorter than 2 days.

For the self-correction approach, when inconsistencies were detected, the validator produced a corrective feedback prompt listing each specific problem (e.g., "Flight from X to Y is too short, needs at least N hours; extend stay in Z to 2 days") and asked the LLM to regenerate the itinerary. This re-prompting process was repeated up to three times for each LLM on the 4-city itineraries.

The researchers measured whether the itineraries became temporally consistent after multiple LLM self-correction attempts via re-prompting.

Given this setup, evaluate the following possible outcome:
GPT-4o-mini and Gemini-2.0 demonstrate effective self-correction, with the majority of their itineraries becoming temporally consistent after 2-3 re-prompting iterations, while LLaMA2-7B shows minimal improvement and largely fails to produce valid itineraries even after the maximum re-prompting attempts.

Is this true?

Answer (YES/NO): NO